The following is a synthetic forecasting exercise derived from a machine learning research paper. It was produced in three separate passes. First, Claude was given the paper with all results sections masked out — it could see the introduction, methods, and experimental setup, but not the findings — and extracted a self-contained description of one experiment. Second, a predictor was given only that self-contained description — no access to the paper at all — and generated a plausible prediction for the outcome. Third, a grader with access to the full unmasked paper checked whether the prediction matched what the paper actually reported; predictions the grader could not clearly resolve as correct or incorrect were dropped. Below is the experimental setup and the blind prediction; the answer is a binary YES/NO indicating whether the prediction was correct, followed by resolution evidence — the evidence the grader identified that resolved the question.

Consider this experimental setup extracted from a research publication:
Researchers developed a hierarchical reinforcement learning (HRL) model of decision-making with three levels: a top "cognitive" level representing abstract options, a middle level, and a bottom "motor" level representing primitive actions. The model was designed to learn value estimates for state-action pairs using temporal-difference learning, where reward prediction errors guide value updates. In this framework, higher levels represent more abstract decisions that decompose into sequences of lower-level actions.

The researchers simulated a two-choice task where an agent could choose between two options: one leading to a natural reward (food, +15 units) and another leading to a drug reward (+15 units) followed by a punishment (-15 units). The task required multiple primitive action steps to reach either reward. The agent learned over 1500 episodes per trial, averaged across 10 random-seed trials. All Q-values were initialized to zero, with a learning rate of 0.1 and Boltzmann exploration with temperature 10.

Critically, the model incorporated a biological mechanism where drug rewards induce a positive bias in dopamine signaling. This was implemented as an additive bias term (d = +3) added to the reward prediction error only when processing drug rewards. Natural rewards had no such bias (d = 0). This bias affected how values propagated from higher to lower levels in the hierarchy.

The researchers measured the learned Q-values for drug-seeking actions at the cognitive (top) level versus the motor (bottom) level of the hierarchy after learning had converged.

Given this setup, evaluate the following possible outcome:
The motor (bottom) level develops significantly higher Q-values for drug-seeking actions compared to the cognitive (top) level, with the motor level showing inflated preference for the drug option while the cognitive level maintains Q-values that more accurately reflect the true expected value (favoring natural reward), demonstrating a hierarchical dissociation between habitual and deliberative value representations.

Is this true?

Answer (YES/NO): YES